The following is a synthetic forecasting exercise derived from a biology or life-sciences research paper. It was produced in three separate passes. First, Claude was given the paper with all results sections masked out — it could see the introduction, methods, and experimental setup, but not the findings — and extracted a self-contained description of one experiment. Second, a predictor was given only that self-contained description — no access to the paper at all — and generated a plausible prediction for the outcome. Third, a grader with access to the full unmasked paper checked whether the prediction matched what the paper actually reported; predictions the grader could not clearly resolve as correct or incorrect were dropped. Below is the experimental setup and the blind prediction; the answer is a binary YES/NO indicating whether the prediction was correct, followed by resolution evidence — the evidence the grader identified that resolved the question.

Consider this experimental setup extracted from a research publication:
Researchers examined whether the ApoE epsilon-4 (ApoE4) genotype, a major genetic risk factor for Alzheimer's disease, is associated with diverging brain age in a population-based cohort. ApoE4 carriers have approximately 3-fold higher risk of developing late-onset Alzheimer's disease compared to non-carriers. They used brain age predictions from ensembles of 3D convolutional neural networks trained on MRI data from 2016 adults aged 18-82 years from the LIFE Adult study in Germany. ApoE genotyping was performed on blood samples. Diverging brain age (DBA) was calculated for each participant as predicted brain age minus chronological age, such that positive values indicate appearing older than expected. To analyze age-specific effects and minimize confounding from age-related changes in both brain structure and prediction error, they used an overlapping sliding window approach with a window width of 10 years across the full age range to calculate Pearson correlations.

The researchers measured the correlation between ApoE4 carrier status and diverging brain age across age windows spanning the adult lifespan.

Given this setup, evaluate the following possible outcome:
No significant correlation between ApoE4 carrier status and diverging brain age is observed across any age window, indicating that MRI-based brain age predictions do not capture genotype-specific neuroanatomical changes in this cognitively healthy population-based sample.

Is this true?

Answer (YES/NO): YES